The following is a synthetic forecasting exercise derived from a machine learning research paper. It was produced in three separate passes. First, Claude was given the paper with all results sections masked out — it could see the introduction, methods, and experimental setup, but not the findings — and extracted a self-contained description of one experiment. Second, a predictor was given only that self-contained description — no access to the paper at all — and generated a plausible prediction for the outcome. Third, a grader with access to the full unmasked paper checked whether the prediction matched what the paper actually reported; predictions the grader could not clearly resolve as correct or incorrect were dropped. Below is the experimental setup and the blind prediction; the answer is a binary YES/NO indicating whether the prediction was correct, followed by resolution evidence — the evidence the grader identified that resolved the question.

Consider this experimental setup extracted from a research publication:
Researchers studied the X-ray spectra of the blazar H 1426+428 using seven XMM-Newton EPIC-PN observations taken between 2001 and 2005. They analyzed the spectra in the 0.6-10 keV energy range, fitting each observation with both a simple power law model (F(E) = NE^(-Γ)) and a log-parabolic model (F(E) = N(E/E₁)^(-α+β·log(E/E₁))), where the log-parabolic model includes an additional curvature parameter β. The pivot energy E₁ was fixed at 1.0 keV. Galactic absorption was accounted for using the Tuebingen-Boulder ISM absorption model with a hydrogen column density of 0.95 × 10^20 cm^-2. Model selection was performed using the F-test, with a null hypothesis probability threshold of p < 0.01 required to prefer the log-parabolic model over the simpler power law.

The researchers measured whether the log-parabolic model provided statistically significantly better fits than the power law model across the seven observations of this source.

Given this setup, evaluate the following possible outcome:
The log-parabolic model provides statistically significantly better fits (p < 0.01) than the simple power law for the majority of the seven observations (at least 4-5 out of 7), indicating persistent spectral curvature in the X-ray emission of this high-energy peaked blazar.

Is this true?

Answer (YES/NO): YES